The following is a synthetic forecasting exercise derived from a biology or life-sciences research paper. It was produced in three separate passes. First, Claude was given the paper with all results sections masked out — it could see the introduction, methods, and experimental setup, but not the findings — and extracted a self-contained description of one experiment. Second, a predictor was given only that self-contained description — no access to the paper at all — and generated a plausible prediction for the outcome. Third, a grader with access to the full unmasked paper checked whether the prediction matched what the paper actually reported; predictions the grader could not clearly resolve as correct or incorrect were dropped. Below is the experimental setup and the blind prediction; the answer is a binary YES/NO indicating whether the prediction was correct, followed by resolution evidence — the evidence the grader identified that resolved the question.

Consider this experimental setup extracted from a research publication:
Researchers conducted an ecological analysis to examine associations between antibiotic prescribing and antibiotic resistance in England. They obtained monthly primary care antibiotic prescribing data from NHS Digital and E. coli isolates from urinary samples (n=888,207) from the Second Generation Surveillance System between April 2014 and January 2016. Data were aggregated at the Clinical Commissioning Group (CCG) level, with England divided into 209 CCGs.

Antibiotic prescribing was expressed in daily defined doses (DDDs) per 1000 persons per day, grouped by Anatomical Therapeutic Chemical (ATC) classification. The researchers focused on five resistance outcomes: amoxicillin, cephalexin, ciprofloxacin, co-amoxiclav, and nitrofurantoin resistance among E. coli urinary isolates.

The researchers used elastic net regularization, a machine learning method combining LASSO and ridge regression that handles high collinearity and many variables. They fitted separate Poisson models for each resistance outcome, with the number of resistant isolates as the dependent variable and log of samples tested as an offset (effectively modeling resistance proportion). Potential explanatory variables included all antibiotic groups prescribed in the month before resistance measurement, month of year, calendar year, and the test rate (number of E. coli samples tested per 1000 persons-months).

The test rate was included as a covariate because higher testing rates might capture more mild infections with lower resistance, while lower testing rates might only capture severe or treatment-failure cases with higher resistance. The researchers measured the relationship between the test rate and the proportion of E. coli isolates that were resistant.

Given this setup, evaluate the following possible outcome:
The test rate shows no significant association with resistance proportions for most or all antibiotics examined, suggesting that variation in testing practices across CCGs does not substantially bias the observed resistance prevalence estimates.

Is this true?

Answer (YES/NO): NO